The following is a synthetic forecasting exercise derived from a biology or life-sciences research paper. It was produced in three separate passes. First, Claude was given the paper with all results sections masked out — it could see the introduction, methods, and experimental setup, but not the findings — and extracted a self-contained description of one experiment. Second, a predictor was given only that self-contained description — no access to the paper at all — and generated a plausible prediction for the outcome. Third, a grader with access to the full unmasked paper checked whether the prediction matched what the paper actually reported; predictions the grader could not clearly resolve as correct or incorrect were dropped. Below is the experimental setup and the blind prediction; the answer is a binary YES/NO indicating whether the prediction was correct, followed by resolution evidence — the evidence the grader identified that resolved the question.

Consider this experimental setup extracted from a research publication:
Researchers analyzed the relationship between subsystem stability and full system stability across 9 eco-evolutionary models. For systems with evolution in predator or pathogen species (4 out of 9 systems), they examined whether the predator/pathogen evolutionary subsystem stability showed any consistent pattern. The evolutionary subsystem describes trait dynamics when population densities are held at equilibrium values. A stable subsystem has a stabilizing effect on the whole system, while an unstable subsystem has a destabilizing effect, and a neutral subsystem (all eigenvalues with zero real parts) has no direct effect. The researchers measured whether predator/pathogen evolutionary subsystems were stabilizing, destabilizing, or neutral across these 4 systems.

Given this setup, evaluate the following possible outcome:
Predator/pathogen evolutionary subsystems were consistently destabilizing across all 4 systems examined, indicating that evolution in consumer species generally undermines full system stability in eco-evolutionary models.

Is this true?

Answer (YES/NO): NO